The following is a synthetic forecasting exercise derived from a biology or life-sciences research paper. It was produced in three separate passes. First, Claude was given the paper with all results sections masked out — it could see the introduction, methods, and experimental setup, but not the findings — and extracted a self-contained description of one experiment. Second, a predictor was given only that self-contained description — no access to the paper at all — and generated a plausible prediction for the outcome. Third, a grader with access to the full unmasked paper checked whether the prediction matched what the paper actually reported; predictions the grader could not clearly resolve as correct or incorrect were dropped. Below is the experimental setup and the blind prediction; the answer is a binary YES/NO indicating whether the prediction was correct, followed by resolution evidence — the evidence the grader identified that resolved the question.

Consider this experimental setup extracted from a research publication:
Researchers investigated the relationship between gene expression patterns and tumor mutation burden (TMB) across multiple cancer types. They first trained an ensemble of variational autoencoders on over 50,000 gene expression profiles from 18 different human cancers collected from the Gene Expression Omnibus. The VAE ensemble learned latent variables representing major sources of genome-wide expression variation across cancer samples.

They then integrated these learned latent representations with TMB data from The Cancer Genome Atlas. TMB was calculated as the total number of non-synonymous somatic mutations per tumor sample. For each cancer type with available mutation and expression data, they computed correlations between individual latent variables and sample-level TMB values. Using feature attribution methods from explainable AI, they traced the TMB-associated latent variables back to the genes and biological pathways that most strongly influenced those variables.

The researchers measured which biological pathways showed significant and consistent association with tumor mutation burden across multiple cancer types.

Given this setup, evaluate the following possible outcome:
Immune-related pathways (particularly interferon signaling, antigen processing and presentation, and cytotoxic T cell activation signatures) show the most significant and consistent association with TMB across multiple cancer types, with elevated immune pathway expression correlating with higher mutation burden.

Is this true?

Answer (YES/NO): NO